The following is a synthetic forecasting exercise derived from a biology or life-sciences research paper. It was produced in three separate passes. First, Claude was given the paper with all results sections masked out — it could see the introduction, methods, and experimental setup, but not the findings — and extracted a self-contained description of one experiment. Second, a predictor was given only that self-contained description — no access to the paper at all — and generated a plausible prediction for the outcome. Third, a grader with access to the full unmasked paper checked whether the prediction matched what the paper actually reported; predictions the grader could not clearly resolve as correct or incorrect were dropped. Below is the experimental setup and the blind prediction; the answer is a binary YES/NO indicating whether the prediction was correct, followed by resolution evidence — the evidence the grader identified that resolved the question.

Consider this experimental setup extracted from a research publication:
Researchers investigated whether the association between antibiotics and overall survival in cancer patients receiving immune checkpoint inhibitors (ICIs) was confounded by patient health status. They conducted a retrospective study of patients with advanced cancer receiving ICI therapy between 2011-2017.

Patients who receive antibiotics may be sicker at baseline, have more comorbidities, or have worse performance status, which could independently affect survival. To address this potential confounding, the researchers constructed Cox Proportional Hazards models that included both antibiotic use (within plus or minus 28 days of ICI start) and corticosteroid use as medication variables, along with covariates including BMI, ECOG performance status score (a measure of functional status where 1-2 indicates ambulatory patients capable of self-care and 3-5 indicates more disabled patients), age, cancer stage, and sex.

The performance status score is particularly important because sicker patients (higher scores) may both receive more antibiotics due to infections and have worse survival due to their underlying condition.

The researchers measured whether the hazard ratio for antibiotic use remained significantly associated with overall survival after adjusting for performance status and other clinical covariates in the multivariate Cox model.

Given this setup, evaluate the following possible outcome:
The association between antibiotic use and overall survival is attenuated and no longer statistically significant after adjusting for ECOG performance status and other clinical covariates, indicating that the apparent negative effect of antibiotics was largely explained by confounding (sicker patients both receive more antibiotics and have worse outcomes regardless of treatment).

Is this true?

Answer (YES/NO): NO